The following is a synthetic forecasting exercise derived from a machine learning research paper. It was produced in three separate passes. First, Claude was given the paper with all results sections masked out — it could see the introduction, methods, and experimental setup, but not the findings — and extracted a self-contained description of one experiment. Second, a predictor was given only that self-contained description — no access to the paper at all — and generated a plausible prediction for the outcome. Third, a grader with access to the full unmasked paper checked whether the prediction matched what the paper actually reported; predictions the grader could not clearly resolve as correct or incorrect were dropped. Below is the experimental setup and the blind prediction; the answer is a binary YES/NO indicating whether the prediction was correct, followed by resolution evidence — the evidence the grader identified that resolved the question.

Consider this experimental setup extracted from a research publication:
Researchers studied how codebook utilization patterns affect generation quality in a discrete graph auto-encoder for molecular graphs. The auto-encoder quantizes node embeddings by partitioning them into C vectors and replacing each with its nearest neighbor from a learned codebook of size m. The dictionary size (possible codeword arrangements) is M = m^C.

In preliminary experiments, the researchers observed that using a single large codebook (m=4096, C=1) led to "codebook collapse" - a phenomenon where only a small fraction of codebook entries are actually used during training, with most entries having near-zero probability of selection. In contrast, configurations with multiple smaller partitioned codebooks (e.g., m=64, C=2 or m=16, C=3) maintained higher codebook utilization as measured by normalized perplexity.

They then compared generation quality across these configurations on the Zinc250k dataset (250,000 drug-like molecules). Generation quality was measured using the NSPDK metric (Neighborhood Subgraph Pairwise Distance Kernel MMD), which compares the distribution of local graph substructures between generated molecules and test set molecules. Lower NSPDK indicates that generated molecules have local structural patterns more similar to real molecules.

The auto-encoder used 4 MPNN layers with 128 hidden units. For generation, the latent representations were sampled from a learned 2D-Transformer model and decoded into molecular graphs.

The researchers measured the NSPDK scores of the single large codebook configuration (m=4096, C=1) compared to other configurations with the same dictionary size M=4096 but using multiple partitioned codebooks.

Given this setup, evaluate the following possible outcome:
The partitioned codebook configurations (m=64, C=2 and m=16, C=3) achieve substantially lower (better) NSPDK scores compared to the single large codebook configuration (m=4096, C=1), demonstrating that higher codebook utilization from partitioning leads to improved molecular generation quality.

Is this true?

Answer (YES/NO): YES